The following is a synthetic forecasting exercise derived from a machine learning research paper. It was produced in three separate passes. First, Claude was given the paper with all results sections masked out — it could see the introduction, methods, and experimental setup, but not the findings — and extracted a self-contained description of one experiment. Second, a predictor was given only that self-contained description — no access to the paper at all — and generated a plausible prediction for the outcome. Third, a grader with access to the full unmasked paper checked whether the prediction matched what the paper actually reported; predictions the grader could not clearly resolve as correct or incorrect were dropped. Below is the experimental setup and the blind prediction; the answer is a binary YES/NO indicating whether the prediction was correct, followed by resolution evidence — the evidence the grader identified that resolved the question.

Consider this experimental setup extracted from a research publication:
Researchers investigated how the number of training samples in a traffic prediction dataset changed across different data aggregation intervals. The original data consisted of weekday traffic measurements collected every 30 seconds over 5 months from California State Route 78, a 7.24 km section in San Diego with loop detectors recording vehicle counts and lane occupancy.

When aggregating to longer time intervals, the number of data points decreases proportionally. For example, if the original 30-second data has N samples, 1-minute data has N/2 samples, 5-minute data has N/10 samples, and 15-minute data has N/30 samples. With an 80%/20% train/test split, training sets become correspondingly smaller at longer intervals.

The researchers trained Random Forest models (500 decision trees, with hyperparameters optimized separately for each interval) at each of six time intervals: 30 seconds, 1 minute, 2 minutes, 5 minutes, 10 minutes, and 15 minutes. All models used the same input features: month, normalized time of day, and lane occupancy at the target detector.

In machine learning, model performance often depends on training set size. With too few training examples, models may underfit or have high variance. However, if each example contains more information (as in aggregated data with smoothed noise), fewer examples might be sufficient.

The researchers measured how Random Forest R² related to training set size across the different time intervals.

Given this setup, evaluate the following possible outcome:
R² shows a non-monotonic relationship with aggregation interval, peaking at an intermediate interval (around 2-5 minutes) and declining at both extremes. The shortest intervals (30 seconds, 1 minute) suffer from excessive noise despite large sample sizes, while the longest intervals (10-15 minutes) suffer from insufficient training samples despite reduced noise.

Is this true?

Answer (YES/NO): NO